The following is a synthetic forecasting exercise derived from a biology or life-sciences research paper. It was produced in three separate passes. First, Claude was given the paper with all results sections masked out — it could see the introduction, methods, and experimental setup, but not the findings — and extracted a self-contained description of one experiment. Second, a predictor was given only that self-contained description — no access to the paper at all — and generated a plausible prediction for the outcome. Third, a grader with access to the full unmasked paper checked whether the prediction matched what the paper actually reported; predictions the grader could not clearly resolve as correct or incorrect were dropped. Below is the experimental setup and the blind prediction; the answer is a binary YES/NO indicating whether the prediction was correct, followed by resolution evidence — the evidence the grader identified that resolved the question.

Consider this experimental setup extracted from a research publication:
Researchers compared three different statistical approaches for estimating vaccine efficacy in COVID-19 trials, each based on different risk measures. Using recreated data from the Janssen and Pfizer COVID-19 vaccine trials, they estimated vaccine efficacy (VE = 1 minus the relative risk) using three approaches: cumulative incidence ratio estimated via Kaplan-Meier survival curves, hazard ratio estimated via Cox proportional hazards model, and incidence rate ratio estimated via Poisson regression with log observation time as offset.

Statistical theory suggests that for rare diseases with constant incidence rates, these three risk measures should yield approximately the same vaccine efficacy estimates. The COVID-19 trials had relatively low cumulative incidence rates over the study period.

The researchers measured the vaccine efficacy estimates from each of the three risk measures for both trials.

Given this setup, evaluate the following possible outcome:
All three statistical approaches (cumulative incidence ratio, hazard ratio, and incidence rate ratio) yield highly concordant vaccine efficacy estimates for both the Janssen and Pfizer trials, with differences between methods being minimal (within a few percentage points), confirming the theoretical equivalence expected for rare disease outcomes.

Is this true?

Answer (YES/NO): NO